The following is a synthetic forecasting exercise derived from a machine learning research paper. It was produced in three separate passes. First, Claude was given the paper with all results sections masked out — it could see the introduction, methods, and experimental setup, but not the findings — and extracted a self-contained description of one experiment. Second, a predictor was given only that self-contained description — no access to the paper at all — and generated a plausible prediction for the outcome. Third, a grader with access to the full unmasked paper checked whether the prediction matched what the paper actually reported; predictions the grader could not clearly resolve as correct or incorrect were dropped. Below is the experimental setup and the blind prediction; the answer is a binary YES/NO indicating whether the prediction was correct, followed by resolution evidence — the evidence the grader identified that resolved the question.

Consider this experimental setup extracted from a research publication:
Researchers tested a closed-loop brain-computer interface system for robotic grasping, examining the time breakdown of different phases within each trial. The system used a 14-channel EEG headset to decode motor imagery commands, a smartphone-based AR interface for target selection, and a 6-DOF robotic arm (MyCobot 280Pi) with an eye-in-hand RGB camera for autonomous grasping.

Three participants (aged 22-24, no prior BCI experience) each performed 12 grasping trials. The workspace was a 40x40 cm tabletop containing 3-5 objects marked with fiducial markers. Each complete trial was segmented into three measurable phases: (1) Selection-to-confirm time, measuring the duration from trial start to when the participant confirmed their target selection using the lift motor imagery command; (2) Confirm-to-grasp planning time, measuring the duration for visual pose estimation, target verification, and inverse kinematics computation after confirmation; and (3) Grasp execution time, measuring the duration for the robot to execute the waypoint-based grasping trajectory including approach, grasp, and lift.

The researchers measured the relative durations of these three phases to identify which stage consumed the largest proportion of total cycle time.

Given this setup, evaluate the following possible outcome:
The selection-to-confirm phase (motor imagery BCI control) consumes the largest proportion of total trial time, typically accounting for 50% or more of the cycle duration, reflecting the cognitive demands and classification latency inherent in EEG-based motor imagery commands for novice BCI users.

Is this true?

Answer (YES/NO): NO